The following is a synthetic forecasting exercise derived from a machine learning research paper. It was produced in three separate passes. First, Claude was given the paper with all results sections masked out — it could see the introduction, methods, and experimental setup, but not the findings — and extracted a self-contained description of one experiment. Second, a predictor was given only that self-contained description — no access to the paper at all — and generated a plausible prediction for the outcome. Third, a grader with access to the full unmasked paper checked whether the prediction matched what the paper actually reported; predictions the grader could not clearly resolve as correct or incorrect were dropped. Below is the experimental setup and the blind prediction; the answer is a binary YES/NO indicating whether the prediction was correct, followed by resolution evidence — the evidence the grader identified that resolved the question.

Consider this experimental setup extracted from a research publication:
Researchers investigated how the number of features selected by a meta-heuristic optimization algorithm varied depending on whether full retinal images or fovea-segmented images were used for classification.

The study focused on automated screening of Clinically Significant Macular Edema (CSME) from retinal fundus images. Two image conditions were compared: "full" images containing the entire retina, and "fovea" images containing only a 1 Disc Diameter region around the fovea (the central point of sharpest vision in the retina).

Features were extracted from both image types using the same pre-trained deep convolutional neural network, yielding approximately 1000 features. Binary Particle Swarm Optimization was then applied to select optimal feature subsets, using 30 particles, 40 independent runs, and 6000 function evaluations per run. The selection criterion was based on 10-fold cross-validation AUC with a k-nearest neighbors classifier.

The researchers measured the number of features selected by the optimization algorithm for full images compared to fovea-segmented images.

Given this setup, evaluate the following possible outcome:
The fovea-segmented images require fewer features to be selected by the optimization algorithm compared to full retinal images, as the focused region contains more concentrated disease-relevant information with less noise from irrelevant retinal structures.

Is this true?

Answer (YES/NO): YES